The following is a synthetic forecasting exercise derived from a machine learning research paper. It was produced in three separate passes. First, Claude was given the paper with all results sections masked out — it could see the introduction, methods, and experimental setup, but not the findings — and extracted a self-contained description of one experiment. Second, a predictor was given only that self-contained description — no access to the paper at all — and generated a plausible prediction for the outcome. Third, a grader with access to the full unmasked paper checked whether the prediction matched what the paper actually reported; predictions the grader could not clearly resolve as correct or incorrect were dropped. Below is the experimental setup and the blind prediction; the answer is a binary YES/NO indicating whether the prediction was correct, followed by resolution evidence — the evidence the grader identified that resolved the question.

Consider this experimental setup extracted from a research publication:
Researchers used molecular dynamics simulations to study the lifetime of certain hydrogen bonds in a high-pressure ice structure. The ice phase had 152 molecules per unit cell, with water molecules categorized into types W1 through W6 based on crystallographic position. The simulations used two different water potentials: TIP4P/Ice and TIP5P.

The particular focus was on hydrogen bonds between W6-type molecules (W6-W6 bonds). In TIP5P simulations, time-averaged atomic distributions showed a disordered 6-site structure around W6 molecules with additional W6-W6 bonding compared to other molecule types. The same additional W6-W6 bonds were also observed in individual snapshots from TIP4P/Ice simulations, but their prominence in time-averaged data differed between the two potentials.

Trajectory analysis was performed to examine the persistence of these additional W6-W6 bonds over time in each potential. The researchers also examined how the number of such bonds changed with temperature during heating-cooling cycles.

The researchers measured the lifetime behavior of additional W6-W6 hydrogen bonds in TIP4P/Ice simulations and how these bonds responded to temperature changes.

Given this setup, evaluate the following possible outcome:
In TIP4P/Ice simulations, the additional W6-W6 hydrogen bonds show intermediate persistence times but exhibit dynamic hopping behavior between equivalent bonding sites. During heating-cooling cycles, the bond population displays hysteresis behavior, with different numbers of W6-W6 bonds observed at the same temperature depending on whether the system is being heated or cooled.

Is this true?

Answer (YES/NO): NO